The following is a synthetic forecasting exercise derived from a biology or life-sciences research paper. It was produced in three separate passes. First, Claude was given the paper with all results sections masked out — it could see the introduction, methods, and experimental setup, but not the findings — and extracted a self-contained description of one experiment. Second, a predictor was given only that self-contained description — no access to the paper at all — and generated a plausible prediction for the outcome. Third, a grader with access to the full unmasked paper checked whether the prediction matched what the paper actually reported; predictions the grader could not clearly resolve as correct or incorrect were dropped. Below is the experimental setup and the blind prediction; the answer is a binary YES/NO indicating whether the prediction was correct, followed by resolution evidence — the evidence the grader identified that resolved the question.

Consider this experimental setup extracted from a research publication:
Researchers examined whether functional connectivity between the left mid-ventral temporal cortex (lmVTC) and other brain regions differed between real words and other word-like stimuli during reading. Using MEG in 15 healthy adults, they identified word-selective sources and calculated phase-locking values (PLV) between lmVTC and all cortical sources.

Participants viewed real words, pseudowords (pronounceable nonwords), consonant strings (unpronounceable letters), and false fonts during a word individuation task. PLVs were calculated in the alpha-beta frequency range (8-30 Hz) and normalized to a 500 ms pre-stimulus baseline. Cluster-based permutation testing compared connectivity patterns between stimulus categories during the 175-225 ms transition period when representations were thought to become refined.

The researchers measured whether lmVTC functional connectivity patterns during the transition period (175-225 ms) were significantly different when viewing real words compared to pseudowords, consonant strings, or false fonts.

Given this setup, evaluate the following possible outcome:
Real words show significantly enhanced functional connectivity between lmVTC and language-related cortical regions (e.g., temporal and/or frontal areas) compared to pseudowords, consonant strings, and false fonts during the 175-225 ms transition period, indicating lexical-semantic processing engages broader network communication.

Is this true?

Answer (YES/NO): NO